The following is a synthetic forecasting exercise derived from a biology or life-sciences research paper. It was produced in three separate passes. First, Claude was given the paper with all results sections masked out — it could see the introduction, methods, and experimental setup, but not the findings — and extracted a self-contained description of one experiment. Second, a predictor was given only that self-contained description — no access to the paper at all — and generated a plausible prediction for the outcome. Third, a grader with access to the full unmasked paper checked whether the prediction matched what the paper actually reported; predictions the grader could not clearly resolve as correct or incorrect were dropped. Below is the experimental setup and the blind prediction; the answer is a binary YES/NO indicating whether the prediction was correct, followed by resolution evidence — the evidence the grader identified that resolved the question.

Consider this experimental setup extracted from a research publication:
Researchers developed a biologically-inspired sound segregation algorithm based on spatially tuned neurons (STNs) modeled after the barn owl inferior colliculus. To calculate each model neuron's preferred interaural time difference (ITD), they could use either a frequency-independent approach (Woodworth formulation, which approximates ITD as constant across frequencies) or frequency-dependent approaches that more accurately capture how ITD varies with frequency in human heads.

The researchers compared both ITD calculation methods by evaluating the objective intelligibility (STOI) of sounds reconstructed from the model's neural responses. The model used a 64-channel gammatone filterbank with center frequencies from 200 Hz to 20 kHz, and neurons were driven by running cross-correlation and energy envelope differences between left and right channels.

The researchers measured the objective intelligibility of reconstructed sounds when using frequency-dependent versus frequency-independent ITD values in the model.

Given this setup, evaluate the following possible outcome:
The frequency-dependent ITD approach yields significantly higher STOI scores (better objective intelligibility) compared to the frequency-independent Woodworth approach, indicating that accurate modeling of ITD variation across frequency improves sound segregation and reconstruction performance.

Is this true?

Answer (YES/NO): NO